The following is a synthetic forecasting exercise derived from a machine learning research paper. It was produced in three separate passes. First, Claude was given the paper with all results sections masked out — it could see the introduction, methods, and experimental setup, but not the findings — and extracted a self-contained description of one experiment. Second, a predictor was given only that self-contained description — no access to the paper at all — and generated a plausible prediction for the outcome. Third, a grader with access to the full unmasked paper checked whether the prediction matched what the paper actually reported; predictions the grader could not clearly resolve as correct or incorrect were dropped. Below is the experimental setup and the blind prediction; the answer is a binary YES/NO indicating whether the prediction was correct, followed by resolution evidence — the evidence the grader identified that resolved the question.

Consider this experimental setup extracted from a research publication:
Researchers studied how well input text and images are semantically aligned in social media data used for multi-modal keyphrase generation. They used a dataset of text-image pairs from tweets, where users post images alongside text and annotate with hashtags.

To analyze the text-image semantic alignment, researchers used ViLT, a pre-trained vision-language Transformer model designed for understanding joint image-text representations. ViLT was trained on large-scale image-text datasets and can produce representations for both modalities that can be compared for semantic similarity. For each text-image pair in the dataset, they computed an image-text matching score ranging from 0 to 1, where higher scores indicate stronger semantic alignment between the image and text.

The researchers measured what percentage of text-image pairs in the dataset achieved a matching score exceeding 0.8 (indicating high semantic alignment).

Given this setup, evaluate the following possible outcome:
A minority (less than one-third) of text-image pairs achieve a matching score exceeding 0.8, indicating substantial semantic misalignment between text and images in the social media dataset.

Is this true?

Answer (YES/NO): NO